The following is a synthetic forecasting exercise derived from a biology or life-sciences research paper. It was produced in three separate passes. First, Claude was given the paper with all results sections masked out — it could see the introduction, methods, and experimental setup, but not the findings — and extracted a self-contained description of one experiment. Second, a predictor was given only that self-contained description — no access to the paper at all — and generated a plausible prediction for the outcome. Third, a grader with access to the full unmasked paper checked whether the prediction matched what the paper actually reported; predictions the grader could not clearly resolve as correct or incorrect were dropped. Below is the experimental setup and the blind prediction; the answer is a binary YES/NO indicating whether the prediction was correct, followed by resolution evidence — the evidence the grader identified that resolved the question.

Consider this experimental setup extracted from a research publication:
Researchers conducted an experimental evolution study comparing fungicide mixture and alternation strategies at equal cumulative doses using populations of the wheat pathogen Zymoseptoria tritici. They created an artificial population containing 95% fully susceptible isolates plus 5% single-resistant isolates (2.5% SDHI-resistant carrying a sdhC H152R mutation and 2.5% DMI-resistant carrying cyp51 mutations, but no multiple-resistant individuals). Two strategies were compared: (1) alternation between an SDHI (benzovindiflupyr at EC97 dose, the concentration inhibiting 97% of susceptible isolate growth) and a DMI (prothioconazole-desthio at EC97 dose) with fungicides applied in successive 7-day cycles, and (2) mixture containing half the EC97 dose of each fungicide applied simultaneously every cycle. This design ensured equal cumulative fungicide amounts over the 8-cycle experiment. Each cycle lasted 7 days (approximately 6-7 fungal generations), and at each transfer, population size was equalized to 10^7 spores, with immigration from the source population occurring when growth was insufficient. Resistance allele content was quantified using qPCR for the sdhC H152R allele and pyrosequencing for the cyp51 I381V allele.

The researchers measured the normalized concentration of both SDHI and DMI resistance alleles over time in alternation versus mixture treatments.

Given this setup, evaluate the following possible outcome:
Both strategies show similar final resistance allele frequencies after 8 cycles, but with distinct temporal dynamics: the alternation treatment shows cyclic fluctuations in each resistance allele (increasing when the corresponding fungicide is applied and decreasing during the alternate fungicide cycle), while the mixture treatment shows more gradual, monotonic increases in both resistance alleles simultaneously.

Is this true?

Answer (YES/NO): NO